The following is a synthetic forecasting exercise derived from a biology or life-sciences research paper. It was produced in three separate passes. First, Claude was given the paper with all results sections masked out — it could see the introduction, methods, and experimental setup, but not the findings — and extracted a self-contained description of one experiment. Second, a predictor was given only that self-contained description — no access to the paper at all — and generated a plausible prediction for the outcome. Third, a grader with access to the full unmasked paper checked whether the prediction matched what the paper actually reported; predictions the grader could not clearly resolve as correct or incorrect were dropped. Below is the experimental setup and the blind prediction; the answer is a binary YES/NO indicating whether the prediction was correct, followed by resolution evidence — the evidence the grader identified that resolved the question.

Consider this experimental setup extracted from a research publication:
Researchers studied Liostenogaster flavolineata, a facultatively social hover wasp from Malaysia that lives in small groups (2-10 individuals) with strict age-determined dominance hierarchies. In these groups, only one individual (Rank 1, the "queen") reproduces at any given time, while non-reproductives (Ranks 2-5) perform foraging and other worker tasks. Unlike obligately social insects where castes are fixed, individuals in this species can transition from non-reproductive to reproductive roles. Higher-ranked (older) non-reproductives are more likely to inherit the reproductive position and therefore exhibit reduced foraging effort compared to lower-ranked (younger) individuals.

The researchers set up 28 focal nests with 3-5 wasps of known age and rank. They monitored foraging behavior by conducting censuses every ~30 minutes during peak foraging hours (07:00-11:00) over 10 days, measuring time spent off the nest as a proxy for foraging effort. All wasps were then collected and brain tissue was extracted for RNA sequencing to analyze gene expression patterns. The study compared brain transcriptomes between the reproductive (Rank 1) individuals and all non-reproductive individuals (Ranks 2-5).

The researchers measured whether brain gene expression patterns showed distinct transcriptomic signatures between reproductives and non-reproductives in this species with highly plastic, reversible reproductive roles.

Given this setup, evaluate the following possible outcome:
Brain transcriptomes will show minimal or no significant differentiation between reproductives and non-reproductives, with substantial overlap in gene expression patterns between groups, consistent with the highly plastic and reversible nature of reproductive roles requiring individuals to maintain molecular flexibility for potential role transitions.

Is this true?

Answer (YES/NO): NO